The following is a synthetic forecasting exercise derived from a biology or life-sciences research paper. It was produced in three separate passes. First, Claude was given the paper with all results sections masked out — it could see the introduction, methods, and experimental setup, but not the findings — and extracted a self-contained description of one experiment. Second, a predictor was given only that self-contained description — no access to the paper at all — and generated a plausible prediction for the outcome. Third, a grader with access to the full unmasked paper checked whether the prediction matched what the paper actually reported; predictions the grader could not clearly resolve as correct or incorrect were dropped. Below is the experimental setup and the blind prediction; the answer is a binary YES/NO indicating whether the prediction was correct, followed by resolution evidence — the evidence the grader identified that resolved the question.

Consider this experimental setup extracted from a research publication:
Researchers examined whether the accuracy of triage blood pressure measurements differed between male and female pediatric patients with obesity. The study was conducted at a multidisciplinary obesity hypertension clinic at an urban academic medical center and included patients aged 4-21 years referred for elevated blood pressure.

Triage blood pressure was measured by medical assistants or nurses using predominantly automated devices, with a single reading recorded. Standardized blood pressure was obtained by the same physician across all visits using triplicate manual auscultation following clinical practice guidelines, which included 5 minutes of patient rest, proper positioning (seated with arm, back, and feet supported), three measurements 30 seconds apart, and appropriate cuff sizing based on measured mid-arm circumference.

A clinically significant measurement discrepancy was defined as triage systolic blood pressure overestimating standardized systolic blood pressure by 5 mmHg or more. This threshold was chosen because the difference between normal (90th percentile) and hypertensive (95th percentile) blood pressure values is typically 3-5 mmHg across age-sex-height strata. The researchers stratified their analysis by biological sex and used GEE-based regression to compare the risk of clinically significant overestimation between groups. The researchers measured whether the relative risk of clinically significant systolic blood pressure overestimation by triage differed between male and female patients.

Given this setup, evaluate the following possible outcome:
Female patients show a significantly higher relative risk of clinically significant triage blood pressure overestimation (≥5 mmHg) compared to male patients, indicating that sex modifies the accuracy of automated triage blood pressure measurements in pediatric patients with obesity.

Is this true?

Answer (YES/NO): NO